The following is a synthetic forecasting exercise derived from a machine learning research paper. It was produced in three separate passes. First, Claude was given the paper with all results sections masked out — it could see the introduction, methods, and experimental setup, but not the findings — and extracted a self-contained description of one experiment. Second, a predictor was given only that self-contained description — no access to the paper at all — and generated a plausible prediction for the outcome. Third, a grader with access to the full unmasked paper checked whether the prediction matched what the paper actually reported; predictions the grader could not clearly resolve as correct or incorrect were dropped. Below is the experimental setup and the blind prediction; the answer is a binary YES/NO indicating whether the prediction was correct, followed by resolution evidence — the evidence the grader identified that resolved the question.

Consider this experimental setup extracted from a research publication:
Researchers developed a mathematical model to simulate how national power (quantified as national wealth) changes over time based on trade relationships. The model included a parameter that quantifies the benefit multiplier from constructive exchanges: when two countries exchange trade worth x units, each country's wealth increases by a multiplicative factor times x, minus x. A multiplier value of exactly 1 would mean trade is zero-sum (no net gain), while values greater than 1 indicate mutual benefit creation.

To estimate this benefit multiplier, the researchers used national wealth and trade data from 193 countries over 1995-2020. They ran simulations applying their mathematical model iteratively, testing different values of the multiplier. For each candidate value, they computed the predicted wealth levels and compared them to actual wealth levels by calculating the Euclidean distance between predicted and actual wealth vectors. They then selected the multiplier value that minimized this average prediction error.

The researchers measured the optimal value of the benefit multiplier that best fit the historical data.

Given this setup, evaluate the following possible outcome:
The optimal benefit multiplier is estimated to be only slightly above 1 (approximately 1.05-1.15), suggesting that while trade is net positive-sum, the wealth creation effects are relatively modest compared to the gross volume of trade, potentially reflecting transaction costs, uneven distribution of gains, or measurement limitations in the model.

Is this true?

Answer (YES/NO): NO